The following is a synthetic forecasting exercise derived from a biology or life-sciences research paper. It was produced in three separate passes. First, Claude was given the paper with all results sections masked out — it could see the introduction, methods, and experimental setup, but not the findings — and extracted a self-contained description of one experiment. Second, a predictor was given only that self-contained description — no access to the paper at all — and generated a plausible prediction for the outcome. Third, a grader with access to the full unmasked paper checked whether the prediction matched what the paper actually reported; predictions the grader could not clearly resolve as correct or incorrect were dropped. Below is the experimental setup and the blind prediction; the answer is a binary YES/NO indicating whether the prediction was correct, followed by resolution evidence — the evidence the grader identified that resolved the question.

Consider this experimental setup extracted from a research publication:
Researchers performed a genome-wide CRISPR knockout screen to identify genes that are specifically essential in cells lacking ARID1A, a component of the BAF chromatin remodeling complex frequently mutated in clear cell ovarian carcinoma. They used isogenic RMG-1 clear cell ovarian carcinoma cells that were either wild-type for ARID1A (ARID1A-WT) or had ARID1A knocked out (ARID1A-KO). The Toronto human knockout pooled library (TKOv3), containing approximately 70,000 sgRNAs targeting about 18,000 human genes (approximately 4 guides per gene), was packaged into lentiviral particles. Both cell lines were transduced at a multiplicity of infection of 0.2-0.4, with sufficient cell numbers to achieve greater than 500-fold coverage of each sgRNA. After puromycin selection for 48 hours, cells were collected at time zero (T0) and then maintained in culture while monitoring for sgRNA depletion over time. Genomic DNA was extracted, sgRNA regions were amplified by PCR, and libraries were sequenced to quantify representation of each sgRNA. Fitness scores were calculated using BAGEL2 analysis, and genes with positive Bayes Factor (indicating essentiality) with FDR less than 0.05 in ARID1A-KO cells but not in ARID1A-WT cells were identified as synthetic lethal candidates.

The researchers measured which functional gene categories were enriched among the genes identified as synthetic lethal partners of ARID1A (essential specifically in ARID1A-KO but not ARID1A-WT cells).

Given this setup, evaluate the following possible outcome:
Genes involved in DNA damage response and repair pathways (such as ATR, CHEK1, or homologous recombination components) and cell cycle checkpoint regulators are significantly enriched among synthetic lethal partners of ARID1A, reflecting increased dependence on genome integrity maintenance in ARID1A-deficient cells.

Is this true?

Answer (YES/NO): NO